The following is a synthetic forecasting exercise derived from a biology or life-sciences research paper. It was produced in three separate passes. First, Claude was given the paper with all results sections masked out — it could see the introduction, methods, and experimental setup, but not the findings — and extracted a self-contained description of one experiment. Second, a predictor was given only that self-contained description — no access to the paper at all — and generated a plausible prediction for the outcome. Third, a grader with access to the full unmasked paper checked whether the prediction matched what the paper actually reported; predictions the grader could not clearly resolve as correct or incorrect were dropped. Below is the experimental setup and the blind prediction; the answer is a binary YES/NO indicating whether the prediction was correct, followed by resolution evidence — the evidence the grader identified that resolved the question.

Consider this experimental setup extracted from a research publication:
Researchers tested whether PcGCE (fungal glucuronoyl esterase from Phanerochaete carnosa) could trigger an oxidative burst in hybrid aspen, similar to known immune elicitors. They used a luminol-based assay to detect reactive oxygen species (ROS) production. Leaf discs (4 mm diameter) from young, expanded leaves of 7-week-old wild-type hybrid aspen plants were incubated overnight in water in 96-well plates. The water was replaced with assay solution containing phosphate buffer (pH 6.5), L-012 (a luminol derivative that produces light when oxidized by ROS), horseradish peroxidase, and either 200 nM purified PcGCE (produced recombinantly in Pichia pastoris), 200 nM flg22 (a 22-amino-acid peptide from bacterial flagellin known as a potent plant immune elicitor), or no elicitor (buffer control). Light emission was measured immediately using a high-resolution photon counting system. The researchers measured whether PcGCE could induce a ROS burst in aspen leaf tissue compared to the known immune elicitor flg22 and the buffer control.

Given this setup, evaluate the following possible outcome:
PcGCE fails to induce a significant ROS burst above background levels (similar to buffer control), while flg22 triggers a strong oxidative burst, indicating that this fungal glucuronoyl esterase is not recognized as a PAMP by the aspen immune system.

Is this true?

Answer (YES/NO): NO